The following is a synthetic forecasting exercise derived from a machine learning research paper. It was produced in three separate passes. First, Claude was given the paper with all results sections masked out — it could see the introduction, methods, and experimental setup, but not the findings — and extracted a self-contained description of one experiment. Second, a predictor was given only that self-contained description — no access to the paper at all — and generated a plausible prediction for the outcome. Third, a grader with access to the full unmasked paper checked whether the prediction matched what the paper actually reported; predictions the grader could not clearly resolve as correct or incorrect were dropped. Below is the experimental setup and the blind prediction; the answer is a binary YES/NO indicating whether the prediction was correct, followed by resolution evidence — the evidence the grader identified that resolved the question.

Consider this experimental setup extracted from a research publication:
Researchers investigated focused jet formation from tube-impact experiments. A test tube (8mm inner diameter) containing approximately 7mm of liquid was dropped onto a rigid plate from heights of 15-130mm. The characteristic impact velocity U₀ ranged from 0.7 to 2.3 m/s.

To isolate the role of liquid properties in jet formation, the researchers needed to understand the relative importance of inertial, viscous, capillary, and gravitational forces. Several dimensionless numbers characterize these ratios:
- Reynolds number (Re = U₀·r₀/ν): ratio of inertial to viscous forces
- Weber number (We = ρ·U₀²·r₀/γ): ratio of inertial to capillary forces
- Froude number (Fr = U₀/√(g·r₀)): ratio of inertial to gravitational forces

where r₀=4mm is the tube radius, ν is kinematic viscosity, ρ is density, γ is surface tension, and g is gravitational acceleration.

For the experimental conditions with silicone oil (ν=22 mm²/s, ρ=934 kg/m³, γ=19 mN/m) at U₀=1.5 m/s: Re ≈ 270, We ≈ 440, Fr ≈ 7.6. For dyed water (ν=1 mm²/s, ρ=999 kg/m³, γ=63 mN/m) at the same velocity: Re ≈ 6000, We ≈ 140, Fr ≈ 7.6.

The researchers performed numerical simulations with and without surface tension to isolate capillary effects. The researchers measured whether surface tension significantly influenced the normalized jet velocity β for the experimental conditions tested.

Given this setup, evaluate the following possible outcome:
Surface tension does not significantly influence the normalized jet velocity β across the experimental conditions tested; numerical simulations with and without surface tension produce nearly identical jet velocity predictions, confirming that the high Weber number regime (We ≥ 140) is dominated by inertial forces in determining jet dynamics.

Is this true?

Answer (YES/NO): NO